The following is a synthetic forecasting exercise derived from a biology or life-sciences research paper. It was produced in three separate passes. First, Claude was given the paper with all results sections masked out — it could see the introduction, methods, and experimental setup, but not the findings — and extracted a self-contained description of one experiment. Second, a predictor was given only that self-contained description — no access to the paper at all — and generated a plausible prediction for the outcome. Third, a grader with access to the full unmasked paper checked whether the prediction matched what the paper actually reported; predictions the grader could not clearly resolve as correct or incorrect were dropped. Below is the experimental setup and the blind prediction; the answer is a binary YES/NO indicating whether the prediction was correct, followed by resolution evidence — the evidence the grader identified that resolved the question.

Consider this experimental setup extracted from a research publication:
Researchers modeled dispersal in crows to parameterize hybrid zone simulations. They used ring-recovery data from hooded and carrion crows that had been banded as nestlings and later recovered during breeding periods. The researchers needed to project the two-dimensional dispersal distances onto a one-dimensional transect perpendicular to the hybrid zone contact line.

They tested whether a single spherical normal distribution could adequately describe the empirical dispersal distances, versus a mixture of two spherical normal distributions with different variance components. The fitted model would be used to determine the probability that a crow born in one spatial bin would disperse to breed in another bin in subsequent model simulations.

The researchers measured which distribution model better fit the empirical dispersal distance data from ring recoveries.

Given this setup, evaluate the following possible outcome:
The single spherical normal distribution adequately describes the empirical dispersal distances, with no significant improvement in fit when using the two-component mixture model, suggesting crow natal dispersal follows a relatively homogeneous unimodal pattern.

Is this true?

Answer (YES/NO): NO